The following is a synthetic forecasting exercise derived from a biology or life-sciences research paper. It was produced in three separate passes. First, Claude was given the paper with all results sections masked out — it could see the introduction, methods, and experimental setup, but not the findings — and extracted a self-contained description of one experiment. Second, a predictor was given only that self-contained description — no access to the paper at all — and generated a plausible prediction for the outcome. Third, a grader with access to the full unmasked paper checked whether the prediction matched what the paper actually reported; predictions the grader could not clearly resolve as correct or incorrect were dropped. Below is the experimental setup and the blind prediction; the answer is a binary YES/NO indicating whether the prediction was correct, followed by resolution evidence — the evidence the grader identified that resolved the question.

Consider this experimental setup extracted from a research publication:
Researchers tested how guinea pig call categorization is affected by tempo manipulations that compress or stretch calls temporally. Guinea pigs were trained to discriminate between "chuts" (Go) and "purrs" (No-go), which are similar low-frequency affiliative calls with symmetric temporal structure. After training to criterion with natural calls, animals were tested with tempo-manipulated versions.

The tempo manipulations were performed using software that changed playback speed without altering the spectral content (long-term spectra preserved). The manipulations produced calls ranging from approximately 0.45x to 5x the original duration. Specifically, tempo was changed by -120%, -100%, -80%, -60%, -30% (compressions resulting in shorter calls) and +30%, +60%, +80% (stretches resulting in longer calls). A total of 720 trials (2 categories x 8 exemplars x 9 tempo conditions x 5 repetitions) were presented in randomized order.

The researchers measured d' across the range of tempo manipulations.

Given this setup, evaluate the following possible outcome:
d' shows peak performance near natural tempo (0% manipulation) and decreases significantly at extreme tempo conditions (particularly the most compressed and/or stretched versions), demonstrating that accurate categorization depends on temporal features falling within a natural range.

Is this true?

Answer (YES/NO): NO